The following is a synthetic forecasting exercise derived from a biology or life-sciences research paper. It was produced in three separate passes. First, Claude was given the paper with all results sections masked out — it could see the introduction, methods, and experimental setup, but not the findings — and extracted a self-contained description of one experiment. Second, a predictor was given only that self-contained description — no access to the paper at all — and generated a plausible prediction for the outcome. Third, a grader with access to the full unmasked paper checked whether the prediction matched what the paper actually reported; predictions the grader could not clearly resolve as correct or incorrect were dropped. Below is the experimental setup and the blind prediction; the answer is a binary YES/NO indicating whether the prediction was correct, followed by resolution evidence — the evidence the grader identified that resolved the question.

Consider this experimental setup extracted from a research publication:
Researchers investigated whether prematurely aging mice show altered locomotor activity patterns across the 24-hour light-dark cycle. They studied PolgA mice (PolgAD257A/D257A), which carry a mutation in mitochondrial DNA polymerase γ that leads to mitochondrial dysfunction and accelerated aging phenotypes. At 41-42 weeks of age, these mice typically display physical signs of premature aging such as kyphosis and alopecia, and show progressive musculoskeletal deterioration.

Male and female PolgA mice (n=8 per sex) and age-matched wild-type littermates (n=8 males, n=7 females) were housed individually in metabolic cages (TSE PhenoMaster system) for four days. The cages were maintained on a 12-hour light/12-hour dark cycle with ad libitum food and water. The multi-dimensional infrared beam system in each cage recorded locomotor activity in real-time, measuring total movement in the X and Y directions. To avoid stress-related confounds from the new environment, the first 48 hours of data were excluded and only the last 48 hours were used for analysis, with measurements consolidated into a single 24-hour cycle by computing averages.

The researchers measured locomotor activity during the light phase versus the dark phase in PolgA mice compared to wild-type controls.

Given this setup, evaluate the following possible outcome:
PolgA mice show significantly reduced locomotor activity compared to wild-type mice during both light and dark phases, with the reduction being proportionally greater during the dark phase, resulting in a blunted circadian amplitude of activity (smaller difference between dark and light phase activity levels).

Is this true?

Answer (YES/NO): NO